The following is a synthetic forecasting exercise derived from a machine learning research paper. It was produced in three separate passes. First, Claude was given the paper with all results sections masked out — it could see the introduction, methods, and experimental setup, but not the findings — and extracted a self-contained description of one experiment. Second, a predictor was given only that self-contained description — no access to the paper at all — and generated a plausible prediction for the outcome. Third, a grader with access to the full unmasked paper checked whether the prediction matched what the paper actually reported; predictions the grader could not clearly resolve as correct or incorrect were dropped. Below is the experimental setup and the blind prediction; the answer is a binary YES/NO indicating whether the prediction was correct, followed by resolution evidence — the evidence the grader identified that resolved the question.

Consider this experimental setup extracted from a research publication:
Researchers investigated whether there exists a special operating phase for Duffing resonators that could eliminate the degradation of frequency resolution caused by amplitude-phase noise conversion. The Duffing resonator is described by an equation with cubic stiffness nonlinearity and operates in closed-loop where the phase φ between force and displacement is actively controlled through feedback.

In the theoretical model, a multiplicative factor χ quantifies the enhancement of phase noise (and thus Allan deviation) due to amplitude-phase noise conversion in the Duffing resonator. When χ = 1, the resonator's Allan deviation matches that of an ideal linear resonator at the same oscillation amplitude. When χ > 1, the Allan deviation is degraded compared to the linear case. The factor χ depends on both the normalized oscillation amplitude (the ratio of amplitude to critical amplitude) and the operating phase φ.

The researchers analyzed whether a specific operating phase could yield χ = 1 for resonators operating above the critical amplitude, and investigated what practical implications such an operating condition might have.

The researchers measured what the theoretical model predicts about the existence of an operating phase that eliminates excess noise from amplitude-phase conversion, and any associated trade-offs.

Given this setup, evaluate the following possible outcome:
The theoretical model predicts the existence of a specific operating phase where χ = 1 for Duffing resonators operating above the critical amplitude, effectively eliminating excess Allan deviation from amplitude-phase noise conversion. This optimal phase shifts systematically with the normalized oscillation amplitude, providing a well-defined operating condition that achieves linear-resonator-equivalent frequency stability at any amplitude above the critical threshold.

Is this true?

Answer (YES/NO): YES